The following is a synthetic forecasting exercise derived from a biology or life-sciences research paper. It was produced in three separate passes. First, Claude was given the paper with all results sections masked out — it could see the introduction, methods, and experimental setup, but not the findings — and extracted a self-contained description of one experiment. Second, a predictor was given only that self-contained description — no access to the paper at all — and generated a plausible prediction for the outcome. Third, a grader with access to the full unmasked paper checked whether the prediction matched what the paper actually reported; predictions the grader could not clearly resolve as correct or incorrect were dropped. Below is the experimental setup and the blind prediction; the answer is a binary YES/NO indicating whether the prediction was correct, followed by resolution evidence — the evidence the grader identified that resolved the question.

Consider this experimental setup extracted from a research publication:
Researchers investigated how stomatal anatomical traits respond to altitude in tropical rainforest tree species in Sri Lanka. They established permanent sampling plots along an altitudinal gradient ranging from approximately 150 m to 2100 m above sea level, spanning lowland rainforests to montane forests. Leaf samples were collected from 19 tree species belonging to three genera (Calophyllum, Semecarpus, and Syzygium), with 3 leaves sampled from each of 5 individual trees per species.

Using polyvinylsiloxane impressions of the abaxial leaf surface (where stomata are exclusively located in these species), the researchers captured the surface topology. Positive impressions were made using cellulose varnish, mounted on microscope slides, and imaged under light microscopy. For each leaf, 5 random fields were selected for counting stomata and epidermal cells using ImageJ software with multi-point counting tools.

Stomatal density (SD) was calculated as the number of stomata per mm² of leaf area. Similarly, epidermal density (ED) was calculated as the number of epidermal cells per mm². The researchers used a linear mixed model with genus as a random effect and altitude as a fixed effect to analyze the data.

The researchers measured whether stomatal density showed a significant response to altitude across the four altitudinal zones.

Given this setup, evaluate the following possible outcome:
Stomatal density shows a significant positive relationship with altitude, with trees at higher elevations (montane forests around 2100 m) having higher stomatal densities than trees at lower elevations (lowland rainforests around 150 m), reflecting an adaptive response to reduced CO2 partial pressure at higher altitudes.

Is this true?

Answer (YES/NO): NO